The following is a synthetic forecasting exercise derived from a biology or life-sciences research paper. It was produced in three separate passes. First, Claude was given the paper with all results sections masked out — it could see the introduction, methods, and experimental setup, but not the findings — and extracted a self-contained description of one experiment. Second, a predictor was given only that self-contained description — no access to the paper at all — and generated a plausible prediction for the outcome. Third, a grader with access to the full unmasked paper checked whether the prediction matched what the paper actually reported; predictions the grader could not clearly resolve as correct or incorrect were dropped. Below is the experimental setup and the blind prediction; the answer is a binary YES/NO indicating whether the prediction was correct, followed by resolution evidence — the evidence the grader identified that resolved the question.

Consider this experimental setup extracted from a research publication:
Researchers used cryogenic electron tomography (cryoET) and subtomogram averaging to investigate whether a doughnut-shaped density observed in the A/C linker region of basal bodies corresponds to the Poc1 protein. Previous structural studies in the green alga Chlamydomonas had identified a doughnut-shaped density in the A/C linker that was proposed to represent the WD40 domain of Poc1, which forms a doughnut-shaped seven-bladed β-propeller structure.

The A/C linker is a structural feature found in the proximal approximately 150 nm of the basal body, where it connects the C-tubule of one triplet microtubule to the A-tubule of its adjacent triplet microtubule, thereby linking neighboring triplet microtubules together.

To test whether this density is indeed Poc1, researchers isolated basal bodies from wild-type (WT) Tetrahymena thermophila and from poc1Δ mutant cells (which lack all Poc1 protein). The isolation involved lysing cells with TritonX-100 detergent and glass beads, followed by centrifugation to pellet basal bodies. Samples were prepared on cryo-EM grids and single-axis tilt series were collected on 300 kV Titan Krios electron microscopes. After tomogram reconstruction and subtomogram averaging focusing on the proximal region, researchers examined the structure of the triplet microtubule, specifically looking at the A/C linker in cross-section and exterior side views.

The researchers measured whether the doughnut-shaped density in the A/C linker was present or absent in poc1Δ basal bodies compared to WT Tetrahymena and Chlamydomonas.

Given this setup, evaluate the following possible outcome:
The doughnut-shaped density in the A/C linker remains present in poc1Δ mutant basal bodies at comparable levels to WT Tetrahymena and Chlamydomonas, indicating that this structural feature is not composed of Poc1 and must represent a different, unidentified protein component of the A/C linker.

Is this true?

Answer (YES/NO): YES